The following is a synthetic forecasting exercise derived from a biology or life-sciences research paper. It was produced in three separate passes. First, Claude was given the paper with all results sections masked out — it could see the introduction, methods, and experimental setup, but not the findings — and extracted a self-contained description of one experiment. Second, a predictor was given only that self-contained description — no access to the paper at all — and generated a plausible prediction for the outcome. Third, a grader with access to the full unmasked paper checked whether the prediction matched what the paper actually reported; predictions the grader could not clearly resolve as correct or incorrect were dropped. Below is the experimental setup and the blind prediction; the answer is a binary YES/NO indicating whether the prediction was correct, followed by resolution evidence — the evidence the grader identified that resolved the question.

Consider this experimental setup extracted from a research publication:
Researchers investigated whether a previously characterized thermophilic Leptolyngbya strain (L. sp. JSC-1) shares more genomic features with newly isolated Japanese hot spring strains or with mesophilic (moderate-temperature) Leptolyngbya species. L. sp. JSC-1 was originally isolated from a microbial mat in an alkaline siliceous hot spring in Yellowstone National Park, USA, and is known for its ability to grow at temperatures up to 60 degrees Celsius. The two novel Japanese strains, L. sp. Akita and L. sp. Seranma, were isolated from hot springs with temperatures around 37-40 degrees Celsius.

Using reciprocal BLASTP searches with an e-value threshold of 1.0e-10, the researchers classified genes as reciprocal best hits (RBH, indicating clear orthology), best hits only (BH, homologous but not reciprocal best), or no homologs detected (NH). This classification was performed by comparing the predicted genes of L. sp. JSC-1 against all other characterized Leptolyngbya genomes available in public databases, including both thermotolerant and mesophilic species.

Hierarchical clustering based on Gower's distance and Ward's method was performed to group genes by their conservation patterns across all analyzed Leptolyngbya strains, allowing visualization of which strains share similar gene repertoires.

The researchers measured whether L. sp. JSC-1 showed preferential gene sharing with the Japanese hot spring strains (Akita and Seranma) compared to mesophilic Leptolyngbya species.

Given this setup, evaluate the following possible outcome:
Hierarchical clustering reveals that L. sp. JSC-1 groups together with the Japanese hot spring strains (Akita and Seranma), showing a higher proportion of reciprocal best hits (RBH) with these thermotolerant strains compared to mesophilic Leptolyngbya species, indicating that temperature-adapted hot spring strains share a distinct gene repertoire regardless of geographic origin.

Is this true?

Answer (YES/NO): NO